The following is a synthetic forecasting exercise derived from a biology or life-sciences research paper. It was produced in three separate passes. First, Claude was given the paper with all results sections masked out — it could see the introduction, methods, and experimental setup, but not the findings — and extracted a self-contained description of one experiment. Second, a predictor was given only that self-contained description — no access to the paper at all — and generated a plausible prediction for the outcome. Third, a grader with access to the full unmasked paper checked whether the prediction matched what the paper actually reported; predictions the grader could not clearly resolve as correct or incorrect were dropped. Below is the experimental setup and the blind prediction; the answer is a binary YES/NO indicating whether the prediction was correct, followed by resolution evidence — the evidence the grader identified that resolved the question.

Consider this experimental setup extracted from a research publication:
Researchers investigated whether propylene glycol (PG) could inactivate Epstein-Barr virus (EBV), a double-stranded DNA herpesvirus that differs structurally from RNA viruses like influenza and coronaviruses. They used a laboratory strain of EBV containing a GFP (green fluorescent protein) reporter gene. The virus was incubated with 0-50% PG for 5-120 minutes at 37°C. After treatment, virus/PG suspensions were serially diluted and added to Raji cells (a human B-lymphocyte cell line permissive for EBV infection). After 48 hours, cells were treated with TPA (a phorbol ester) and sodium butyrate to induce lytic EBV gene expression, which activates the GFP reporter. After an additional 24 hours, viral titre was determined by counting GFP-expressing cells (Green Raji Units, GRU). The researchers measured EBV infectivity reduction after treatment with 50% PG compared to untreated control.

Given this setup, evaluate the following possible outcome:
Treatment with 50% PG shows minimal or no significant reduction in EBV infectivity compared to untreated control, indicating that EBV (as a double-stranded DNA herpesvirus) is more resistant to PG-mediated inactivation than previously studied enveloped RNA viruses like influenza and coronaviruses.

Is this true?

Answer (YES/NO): NO